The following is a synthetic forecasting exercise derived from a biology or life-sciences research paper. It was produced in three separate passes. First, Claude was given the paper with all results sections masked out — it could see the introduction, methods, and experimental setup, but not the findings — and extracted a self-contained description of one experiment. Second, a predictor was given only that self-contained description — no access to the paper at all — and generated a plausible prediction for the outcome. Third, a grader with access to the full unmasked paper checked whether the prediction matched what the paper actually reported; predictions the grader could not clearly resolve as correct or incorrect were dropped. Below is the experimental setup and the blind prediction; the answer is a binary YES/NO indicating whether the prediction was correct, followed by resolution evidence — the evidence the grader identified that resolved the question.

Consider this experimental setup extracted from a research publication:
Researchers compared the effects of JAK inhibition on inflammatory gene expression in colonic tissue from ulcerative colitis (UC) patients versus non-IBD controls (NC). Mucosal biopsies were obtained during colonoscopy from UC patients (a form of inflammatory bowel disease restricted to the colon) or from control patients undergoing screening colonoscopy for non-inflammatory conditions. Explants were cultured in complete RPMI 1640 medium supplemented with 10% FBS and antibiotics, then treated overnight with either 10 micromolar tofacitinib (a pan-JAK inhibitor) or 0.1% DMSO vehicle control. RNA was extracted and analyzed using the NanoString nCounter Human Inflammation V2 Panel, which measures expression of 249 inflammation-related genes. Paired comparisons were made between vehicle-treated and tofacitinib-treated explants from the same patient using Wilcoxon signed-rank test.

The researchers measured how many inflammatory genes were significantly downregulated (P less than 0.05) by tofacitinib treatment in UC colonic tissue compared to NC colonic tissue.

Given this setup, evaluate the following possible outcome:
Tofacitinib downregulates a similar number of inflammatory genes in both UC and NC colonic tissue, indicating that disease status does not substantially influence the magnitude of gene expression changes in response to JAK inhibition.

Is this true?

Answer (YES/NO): NO